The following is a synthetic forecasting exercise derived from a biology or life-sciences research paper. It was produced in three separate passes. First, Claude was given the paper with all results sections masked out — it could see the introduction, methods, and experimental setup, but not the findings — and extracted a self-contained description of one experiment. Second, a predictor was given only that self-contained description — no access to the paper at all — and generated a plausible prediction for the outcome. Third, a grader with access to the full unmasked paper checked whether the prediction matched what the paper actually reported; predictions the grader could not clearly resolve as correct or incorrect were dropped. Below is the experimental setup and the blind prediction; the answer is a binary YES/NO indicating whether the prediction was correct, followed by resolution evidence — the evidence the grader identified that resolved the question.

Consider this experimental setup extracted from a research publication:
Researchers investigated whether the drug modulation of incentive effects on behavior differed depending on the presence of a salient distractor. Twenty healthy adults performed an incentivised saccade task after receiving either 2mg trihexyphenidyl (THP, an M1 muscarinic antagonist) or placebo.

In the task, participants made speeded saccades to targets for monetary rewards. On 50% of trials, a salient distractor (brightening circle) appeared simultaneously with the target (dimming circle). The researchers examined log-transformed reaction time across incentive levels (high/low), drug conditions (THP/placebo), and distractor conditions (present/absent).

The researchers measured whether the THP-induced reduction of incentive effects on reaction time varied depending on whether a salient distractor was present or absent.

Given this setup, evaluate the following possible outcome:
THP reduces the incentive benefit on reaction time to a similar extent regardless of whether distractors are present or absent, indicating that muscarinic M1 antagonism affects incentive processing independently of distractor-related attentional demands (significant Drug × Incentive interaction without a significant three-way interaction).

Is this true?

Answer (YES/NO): NO